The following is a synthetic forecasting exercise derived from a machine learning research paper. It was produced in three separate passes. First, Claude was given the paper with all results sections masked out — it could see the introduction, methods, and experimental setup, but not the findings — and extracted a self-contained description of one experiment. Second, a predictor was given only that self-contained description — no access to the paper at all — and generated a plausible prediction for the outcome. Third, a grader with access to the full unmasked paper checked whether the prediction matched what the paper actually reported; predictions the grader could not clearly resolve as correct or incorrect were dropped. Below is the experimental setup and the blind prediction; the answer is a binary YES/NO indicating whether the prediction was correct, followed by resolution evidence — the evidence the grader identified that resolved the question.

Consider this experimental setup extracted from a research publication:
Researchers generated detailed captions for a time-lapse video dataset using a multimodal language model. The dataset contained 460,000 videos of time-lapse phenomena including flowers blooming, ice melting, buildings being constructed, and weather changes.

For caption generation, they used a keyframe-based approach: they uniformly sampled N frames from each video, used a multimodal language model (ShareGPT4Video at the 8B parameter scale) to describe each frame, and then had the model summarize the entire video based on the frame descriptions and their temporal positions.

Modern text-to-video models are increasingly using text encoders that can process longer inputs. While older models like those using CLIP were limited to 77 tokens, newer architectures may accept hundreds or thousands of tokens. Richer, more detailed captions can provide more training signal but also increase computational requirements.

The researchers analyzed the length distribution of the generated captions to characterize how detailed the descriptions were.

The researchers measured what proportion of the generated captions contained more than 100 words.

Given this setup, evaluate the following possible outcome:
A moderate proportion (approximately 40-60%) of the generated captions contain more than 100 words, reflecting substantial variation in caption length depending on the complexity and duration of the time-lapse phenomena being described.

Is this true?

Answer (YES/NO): NO